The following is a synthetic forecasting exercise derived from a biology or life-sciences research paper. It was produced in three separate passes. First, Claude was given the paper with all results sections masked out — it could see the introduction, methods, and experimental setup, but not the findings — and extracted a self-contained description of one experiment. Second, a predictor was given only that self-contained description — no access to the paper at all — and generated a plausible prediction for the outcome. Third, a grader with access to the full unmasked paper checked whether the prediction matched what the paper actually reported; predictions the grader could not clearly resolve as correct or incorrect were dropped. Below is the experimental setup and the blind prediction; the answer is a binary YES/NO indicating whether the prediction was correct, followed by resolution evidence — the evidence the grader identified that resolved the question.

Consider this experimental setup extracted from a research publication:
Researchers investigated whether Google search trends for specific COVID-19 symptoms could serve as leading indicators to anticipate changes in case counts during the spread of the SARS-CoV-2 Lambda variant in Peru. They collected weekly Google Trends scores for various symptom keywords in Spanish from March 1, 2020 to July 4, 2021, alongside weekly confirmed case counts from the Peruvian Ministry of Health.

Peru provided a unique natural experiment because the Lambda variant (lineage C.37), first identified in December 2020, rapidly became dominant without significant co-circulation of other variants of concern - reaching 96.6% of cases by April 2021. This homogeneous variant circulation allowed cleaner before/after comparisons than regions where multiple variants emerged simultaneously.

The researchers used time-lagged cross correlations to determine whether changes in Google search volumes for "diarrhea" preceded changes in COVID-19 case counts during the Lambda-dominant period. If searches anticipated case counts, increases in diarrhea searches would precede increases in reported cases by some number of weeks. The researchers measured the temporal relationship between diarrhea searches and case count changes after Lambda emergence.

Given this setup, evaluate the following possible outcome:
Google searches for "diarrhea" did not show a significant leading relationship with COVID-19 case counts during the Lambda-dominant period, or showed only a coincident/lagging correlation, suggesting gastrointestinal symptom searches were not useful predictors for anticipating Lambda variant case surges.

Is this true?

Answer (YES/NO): NO